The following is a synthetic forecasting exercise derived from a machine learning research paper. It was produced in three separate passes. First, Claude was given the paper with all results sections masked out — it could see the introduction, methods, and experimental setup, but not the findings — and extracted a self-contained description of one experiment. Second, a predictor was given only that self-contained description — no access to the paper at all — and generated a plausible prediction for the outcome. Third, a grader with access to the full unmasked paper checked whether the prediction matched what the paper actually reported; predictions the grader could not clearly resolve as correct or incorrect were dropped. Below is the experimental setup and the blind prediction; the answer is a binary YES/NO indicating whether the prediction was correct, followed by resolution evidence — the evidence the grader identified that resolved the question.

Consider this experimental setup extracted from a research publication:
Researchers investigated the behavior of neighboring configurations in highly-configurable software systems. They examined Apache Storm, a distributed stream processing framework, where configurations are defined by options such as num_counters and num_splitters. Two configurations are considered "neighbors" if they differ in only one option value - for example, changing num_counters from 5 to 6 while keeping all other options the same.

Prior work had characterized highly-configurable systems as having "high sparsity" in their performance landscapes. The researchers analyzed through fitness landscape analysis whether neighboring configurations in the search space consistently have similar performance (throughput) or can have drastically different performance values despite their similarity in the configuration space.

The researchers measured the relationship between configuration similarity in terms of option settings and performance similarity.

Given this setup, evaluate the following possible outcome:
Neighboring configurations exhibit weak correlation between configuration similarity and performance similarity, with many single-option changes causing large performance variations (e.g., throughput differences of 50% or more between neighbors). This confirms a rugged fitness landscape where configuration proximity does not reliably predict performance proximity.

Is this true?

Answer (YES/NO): NO